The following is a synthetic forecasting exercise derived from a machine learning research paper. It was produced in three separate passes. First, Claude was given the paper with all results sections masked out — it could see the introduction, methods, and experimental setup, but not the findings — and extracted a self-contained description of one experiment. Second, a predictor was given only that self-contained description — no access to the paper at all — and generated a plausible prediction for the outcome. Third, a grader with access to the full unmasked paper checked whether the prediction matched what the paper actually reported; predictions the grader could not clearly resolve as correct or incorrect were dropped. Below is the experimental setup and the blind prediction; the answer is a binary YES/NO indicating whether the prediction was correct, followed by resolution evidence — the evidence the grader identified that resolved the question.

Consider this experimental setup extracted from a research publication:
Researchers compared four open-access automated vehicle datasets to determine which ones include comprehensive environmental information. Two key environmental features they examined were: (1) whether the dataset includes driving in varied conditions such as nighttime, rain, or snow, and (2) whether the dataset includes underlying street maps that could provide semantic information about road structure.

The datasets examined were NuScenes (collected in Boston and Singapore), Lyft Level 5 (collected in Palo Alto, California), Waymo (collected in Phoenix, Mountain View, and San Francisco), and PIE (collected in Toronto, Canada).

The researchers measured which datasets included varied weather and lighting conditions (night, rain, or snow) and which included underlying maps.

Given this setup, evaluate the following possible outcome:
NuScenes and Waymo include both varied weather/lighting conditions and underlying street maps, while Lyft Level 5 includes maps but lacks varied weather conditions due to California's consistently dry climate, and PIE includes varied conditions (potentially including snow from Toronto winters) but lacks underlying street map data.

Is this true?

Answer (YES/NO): NO